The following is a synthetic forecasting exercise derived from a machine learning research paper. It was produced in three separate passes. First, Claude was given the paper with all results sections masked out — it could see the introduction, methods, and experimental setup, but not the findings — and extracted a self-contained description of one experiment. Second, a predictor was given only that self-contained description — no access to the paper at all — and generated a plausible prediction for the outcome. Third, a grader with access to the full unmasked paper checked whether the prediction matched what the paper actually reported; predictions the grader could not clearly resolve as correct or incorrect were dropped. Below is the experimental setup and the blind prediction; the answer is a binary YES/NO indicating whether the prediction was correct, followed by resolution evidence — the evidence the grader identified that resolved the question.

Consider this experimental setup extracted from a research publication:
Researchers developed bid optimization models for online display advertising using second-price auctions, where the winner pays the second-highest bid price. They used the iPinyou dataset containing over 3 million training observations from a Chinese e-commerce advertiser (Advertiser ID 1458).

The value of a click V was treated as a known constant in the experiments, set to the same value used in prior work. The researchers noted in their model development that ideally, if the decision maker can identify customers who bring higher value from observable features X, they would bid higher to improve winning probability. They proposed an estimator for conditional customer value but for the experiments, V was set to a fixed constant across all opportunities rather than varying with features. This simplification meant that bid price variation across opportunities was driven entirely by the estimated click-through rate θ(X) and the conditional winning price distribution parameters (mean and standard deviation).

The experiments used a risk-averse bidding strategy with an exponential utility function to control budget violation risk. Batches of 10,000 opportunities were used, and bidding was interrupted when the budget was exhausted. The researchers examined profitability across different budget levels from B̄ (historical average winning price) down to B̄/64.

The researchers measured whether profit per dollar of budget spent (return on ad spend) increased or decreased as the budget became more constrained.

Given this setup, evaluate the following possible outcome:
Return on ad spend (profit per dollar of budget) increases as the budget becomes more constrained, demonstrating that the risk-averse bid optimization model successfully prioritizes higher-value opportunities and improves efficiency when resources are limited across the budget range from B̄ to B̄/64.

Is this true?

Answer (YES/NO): NO